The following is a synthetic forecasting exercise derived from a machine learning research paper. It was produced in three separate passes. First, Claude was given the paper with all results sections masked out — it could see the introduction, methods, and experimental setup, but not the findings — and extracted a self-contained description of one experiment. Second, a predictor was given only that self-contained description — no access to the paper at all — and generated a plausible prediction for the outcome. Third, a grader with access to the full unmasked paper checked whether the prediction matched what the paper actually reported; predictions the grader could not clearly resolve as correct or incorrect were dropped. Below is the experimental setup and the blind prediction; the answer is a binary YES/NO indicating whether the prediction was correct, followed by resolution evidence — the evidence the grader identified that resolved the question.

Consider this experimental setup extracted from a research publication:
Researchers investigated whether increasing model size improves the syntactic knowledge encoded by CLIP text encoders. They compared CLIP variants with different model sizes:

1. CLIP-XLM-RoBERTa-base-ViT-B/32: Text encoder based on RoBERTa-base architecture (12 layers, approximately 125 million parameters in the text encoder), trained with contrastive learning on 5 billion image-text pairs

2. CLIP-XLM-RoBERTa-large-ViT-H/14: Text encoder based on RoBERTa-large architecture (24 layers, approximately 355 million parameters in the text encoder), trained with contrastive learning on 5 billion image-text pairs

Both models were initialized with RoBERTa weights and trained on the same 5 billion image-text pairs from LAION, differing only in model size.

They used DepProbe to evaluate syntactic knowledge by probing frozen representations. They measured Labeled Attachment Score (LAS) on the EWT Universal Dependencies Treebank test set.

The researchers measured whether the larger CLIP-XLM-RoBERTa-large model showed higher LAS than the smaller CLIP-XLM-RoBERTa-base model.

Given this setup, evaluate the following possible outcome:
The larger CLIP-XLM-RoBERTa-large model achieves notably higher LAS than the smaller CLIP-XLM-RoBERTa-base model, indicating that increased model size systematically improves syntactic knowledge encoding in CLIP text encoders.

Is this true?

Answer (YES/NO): NO